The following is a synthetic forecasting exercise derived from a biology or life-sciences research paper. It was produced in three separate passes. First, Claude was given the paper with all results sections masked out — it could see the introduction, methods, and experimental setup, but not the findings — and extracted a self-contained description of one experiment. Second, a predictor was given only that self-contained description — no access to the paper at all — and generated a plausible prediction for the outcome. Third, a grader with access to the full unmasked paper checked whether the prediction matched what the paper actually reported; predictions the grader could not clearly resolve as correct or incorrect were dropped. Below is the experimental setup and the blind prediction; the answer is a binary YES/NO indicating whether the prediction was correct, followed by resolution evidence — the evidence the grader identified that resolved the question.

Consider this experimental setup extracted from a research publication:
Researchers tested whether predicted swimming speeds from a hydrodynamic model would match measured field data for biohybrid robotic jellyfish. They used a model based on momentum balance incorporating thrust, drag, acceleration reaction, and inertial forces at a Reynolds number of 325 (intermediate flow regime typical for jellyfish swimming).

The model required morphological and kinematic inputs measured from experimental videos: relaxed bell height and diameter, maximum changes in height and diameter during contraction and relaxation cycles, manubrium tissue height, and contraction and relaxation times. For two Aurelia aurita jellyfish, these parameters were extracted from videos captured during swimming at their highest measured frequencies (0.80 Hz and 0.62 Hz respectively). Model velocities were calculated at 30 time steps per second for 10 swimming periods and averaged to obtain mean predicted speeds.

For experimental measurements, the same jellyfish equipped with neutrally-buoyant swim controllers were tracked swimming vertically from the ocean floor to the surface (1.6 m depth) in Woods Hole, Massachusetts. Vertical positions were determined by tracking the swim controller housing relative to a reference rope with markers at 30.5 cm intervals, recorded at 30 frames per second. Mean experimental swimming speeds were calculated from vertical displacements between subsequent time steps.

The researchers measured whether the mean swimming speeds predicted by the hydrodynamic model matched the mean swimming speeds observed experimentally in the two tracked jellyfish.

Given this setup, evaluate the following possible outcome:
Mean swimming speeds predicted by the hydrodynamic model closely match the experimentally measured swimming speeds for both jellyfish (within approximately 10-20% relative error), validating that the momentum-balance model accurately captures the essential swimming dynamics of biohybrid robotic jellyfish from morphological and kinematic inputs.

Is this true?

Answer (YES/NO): YES